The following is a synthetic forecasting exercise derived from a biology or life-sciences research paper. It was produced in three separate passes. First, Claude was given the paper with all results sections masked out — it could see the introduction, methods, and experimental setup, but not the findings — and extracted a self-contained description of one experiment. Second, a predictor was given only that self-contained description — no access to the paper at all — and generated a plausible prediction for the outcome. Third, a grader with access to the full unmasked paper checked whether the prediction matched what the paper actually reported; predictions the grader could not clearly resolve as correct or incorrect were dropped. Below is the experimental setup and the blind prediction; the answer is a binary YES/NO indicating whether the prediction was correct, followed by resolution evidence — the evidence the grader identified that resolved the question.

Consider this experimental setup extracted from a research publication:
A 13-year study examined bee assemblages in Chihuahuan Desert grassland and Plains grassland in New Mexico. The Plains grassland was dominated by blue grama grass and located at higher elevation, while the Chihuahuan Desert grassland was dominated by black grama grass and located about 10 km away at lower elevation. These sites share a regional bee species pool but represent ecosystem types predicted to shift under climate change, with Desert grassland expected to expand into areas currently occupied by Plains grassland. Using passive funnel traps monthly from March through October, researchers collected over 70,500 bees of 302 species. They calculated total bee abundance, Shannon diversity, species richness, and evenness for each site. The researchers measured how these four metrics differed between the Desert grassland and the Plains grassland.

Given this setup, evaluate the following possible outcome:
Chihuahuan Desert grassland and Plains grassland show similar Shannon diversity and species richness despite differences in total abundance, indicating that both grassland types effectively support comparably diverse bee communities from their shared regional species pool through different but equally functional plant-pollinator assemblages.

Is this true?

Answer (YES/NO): NO